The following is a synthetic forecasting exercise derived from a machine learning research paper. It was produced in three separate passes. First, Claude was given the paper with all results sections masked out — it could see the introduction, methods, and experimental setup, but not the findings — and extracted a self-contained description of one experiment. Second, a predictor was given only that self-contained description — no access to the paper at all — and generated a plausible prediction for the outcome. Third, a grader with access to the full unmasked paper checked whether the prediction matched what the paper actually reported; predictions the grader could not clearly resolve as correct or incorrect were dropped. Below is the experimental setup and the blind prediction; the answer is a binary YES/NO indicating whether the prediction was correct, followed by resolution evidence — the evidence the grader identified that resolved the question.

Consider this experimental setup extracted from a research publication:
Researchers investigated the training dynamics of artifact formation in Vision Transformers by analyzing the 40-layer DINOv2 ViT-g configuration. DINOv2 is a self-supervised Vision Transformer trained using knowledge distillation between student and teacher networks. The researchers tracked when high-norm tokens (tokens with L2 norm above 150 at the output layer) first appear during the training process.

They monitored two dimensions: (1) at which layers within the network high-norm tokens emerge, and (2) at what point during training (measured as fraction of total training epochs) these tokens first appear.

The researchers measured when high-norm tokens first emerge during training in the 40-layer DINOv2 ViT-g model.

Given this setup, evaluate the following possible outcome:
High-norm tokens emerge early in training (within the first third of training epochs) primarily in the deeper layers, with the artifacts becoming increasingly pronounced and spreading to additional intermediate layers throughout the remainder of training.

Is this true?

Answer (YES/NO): NO